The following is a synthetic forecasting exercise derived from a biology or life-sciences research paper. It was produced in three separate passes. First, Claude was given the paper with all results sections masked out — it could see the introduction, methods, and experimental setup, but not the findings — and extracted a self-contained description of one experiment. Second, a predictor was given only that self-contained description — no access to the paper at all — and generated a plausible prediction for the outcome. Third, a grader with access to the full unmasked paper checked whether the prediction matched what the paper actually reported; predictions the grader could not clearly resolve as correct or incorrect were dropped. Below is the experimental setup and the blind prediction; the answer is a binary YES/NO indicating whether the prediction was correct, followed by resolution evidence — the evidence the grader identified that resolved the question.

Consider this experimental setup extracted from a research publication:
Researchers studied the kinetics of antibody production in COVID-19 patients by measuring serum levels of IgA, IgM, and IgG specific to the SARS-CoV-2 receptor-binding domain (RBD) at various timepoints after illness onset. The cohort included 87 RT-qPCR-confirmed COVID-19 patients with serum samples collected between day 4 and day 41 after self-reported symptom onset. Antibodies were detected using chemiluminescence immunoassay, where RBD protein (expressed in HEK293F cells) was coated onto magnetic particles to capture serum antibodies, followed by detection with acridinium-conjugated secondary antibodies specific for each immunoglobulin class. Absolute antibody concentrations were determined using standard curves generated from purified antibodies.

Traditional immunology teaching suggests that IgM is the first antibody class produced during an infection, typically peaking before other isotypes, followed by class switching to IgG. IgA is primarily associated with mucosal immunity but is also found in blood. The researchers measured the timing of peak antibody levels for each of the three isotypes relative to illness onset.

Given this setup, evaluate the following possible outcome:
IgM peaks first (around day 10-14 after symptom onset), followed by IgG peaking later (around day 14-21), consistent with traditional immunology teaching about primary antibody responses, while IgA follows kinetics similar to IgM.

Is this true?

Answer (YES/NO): NO